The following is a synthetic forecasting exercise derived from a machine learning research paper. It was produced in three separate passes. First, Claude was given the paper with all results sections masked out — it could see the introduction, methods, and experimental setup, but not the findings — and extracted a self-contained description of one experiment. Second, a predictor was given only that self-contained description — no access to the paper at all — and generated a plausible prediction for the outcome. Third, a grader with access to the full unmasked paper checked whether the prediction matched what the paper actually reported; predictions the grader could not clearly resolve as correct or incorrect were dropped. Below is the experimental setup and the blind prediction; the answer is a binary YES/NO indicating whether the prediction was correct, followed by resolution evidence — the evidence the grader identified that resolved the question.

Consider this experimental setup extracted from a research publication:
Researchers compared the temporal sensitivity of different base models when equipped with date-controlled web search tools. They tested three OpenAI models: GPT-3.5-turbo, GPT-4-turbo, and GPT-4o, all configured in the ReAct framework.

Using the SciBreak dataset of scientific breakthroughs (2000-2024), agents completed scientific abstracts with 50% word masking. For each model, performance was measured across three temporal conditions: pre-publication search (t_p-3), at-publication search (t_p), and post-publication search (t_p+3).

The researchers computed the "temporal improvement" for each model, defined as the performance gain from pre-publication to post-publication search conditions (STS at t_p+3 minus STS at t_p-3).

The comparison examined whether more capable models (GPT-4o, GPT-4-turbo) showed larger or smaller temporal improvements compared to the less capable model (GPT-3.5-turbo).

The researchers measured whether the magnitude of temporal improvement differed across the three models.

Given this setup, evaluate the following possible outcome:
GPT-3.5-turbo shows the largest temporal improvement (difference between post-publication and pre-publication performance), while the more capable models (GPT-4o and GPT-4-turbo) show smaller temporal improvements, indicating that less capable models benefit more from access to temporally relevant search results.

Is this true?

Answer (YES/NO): YES